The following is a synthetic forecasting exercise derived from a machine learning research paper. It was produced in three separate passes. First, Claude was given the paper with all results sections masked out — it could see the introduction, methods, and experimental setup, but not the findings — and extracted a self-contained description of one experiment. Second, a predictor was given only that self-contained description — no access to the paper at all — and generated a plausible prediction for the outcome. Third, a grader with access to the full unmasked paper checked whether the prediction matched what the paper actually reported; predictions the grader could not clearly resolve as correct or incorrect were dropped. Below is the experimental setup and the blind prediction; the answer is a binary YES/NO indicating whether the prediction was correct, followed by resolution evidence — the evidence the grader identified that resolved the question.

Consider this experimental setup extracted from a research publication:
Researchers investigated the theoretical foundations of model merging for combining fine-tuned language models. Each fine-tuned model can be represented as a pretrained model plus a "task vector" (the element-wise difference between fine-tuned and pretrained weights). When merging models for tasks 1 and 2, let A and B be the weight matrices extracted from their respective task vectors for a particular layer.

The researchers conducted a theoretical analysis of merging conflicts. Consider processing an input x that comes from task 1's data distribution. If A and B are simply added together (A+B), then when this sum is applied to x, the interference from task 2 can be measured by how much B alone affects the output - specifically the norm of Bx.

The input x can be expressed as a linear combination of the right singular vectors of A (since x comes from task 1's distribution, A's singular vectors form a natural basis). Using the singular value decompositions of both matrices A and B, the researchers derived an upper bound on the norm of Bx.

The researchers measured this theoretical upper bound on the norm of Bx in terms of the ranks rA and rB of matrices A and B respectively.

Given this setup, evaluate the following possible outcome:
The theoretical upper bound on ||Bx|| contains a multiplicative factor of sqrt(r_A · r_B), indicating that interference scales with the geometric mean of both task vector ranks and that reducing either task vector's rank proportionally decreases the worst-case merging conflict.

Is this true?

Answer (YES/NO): NO